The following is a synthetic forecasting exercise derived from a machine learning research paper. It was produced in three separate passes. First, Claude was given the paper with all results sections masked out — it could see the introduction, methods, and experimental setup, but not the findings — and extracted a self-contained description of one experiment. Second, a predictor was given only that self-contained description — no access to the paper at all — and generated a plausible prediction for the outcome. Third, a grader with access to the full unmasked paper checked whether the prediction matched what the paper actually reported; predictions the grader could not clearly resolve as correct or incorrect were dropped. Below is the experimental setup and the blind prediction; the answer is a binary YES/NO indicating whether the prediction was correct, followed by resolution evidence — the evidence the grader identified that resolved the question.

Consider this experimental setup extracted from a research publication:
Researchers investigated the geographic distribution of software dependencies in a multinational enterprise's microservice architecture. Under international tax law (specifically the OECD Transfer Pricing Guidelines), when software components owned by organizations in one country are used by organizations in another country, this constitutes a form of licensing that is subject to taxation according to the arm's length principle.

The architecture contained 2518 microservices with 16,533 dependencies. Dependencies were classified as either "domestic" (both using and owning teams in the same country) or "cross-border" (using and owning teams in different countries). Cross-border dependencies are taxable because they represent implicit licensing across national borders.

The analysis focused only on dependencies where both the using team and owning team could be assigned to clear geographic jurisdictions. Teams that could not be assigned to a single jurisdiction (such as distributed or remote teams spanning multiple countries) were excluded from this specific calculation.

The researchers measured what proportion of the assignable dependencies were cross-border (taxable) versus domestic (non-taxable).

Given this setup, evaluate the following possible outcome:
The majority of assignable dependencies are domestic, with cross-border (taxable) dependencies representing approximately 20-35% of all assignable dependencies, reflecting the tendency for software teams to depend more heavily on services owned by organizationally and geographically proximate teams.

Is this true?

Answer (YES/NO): NO